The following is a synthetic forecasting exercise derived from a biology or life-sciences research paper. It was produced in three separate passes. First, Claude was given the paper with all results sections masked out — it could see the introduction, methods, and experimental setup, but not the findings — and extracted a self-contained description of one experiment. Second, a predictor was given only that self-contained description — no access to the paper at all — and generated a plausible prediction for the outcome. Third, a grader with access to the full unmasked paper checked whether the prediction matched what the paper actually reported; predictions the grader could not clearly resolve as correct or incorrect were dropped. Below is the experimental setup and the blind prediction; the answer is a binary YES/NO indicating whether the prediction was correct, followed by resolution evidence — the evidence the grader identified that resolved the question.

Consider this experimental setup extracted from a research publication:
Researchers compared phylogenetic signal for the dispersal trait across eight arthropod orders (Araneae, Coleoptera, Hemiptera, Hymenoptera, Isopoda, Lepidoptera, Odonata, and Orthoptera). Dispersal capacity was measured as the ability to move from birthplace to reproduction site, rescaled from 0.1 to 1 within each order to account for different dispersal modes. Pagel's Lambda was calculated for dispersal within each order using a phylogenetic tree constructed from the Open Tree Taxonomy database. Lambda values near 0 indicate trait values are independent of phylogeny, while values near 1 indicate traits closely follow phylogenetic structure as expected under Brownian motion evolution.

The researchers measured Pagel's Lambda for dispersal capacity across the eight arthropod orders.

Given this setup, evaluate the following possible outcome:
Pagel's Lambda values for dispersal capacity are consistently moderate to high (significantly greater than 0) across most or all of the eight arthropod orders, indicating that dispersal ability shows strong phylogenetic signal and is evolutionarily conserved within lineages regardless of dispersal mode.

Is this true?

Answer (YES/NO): NO